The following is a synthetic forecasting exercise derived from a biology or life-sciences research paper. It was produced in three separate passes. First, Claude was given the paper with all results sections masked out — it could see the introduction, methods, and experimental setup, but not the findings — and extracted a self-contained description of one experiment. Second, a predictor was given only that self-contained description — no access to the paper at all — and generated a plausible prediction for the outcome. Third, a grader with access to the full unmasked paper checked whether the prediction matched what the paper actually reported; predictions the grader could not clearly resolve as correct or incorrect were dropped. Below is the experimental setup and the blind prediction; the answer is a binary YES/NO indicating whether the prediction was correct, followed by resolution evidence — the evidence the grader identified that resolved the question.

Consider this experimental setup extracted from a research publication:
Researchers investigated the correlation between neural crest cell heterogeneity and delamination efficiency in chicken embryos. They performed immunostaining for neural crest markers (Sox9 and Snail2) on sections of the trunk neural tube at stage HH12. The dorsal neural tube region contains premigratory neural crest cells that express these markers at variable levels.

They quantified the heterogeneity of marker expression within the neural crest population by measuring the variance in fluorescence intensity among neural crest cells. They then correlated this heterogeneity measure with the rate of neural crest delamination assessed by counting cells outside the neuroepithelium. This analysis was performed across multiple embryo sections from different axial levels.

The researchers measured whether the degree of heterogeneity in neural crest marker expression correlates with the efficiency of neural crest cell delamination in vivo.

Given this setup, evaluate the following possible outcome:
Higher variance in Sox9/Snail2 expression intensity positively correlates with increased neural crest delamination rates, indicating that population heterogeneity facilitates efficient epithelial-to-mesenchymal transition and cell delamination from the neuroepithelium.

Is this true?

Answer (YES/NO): YES